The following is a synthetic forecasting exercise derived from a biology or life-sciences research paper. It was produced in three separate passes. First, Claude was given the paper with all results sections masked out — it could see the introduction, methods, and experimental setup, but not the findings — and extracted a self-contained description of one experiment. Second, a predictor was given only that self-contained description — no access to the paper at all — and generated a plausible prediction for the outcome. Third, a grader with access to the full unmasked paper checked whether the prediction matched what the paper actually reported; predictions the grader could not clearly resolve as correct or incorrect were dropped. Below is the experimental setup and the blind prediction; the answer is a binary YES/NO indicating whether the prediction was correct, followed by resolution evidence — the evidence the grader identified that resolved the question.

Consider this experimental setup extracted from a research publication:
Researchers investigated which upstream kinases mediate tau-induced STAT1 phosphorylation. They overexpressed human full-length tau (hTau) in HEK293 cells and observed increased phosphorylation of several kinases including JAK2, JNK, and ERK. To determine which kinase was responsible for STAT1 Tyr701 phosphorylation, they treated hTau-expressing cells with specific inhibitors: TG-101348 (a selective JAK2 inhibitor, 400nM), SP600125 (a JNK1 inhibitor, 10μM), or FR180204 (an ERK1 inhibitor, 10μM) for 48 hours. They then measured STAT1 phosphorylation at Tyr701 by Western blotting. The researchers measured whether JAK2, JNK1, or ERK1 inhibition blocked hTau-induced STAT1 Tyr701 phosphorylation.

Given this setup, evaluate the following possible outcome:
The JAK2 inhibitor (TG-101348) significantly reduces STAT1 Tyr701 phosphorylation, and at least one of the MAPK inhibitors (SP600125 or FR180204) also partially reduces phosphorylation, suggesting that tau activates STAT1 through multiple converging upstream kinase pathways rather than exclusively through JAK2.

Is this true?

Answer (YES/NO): NO